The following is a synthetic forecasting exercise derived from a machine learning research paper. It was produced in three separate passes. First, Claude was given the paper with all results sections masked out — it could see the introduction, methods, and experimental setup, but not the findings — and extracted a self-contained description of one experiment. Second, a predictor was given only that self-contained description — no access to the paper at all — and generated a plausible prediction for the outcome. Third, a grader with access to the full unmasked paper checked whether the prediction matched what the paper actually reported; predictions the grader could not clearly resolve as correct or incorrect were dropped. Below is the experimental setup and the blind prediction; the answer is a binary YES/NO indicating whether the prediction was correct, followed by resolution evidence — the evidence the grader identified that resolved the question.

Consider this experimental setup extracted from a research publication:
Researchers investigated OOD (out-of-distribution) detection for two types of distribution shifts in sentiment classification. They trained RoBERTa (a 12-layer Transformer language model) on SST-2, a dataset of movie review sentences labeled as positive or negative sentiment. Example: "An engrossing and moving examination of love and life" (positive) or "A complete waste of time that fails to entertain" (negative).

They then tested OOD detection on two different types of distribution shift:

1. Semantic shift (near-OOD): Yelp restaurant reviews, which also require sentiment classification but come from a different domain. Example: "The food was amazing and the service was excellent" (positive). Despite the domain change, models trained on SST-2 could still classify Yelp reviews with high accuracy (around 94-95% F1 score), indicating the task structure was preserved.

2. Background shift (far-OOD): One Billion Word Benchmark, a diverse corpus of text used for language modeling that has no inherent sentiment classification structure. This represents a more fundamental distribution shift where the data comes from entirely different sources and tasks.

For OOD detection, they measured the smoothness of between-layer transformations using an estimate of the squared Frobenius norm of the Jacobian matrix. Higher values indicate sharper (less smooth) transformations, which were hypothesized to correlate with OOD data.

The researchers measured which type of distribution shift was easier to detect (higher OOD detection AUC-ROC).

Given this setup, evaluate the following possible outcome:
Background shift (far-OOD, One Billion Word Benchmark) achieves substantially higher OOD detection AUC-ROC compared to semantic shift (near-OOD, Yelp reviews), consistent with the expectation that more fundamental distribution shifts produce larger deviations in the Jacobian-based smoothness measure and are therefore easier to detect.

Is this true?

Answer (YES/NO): YES